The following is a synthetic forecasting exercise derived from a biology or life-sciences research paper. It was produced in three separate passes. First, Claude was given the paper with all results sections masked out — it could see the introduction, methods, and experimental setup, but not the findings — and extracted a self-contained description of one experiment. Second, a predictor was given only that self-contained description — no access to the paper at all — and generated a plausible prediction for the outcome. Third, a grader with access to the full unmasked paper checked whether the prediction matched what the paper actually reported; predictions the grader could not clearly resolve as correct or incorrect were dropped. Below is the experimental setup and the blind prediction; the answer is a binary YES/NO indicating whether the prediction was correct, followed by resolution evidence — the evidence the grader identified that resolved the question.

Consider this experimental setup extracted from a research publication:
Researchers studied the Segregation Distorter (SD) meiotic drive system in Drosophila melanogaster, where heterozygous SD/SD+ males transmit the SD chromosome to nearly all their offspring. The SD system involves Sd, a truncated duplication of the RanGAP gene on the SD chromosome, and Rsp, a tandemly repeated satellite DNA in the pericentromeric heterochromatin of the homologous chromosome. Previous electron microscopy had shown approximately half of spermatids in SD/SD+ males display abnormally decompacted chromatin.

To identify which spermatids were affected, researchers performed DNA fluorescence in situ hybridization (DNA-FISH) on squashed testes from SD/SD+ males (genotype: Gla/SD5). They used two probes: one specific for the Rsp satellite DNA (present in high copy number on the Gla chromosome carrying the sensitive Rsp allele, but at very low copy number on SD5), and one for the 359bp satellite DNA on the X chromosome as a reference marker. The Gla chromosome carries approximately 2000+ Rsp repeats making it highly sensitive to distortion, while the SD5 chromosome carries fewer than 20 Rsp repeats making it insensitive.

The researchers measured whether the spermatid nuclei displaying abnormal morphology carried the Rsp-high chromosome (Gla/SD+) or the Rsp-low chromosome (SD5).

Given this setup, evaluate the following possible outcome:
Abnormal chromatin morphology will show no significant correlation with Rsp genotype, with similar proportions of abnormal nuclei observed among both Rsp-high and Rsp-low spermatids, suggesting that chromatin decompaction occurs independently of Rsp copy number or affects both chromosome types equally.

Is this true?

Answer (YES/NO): NO